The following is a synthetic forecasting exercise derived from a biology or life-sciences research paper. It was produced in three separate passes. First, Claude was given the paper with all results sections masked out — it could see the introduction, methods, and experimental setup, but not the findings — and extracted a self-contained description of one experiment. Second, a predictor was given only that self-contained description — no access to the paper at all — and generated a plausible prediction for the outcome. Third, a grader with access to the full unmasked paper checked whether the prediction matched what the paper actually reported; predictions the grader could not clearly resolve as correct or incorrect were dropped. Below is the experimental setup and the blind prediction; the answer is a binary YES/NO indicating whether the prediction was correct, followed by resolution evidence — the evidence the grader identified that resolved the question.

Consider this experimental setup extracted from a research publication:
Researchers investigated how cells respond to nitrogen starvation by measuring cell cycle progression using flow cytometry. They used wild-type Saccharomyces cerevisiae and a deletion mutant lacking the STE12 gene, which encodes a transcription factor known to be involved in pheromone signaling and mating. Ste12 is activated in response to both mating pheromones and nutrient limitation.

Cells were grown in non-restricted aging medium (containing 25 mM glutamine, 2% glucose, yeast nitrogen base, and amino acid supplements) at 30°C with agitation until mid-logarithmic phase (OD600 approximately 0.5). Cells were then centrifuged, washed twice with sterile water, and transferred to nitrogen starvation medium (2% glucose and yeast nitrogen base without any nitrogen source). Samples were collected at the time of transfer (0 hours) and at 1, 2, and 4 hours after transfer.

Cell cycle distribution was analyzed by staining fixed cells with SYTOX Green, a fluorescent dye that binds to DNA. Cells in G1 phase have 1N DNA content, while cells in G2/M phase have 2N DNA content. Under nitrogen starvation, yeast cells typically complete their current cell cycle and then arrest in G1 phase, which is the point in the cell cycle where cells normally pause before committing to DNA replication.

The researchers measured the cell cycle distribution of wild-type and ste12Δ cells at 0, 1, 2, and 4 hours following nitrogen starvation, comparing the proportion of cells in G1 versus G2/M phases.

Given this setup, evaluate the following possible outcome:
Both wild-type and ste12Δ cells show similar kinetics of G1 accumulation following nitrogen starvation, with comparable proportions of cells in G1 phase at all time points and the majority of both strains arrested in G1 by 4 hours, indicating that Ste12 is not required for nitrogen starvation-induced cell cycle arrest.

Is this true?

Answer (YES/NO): NO